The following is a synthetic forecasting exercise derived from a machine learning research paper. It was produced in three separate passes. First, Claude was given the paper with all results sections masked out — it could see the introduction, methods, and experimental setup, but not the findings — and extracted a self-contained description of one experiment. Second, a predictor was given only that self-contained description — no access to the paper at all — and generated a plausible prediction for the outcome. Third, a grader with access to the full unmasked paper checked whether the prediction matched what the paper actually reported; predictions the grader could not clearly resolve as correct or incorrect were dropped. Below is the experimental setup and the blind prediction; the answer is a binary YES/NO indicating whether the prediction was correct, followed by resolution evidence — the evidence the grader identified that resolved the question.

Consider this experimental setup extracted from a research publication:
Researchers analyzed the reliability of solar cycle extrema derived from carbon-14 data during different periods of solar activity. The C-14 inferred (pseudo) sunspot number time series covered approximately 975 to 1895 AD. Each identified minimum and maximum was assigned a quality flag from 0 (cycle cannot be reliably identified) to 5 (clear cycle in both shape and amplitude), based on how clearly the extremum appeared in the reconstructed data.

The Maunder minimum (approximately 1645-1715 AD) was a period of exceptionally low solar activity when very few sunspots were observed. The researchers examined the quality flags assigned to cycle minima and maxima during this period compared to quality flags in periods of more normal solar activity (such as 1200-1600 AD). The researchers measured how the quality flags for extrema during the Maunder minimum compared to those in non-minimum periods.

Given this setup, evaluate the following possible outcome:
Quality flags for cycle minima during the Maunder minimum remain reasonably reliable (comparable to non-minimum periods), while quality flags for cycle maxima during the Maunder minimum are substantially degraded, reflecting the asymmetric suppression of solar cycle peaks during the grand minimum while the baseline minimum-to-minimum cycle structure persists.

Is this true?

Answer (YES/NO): NO